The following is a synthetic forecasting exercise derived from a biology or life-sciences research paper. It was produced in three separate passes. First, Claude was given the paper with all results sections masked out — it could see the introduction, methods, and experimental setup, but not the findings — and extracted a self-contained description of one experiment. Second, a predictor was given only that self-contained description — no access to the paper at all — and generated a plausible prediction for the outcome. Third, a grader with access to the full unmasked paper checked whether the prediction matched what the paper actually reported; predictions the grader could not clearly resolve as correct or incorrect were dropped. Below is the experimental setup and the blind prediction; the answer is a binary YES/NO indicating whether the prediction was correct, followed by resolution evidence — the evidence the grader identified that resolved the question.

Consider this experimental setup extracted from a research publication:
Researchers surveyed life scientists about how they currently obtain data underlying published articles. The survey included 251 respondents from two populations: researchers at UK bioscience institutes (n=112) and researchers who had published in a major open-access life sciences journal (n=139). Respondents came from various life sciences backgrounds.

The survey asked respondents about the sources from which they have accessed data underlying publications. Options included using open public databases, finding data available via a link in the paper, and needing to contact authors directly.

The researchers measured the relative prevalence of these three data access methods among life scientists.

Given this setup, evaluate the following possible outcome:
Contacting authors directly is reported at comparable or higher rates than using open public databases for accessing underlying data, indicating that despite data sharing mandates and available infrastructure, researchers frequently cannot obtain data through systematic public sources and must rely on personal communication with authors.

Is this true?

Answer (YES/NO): YES